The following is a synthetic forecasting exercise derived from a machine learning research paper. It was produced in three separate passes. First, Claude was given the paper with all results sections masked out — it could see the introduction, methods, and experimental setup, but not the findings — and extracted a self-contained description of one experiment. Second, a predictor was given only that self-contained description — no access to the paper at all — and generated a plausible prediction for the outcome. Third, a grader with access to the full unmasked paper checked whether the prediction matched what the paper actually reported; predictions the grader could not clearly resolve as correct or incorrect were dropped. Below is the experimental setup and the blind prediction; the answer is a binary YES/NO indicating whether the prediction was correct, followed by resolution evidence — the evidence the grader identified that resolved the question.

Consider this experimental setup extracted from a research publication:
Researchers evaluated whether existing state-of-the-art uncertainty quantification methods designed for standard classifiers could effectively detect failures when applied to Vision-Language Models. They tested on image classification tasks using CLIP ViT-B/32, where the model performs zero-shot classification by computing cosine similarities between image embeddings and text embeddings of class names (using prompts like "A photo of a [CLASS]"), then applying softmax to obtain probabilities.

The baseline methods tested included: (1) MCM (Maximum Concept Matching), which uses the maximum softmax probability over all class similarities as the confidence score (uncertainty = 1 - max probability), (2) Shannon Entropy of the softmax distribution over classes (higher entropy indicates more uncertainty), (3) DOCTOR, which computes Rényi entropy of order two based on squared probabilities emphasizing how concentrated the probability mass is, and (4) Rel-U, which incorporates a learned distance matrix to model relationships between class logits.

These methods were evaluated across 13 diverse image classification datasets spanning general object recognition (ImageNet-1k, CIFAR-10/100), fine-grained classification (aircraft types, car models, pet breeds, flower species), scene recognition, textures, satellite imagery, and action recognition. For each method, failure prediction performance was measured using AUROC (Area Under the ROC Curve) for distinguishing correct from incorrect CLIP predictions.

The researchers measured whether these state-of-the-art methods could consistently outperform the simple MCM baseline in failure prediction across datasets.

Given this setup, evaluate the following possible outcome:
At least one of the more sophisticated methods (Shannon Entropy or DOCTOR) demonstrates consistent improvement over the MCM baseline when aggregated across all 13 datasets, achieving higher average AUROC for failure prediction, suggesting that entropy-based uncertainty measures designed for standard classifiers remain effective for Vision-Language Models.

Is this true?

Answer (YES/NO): NO